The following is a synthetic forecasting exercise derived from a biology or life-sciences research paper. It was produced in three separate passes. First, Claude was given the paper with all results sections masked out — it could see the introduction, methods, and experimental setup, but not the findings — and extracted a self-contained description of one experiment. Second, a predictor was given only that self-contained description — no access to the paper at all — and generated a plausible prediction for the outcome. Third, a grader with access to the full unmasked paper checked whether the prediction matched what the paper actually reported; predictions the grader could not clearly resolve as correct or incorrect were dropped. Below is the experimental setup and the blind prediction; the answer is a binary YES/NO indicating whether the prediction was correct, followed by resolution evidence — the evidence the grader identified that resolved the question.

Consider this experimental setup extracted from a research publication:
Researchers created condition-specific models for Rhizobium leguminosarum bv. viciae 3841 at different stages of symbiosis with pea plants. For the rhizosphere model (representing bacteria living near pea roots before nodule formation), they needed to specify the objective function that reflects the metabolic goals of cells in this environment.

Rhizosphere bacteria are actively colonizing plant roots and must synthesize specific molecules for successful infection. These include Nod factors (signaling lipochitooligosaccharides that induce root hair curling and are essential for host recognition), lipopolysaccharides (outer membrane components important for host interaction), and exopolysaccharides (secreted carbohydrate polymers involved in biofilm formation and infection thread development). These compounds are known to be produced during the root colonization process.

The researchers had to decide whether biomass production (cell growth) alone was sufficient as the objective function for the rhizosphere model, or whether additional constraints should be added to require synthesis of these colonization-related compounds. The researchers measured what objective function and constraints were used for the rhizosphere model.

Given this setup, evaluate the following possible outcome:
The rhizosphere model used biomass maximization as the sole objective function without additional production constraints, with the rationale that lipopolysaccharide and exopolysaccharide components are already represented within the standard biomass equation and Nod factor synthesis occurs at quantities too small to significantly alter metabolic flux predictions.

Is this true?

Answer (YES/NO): NO